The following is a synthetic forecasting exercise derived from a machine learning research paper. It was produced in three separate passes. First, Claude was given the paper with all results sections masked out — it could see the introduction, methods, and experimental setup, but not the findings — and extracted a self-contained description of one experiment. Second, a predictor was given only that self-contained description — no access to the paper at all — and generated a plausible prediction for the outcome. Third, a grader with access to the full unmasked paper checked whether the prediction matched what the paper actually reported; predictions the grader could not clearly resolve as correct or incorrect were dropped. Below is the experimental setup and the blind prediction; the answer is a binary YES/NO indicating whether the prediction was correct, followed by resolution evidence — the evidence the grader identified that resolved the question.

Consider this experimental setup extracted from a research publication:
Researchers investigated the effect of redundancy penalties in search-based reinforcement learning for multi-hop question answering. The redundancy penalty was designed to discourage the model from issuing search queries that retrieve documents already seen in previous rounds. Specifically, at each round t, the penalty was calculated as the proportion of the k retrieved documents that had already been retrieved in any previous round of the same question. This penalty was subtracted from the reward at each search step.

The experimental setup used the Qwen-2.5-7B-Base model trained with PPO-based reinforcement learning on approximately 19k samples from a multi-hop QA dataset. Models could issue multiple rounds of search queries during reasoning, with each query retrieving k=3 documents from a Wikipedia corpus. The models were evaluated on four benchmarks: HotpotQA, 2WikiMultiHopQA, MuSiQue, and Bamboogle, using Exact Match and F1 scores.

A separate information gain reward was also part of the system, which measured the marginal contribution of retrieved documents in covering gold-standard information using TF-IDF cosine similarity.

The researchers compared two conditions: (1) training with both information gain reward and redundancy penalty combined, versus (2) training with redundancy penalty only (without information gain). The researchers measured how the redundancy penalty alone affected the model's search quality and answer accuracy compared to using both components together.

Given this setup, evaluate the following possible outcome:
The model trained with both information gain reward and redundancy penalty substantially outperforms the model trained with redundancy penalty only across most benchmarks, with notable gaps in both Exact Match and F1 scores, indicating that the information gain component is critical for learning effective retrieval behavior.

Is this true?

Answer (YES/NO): NO